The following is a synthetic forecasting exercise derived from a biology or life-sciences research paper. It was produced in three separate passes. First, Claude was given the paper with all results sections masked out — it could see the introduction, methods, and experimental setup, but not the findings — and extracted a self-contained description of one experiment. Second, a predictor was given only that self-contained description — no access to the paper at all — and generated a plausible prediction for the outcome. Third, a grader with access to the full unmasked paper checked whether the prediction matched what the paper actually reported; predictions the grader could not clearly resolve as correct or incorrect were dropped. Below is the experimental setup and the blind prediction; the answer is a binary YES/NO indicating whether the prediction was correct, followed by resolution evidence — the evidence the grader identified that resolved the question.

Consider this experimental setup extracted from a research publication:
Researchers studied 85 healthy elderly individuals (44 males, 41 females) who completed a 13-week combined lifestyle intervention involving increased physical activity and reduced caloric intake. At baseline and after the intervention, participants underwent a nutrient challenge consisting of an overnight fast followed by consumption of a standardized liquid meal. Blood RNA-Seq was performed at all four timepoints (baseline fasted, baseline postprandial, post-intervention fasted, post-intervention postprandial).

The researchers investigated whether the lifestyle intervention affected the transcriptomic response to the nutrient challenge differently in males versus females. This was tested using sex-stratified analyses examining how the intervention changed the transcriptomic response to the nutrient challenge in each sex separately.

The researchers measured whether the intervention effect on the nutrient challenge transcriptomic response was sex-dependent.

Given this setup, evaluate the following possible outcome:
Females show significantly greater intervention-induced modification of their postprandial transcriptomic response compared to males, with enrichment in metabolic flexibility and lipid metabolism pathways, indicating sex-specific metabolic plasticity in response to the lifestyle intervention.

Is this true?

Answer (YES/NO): NO